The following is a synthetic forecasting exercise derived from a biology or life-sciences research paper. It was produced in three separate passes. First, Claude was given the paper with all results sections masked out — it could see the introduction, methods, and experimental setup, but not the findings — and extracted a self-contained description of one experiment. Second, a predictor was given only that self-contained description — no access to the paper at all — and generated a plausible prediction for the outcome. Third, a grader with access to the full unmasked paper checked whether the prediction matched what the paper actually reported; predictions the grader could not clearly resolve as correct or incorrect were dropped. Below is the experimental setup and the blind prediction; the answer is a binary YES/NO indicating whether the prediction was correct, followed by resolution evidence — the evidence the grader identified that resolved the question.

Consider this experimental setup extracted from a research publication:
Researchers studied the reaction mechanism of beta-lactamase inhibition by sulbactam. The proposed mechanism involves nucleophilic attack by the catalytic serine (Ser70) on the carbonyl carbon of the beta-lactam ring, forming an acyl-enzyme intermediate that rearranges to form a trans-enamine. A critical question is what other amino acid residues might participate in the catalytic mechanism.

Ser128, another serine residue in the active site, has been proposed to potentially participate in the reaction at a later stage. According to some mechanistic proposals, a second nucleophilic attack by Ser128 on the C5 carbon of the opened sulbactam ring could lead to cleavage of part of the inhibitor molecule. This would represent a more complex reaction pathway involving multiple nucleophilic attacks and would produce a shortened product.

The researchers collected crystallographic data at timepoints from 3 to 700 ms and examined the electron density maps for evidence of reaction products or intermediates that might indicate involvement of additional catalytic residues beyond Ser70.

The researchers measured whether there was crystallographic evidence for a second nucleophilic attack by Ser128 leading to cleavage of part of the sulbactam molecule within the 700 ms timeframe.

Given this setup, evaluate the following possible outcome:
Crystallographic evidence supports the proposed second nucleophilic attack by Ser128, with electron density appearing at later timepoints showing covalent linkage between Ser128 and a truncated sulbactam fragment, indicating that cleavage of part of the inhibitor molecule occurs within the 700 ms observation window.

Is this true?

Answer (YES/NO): NO